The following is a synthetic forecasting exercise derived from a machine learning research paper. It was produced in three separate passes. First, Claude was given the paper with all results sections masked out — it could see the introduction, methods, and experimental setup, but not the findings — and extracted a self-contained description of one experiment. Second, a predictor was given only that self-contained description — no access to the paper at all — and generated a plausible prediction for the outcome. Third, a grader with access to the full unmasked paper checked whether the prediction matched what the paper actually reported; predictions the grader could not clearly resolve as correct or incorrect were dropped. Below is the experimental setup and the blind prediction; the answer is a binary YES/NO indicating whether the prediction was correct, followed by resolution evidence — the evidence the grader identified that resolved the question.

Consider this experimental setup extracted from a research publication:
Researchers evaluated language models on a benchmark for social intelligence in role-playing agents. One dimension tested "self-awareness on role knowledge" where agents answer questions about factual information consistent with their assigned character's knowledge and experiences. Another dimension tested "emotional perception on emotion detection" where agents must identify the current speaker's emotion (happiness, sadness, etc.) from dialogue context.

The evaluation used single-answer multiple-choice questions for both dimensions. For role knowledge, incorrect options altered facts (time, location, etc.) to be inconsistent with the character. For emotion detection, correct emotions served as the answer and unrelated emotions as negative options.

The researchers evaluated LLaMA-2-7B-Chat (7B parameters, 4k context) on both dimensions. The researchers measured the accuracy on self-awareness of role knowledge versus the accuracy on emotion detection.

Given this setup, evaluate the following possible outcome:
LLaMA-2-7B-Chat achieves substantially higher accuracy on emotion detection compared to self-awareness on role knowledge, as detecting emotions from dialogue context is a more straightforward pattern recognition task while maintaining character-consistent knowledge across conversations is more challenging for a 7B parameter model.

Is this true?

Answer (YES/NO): NO